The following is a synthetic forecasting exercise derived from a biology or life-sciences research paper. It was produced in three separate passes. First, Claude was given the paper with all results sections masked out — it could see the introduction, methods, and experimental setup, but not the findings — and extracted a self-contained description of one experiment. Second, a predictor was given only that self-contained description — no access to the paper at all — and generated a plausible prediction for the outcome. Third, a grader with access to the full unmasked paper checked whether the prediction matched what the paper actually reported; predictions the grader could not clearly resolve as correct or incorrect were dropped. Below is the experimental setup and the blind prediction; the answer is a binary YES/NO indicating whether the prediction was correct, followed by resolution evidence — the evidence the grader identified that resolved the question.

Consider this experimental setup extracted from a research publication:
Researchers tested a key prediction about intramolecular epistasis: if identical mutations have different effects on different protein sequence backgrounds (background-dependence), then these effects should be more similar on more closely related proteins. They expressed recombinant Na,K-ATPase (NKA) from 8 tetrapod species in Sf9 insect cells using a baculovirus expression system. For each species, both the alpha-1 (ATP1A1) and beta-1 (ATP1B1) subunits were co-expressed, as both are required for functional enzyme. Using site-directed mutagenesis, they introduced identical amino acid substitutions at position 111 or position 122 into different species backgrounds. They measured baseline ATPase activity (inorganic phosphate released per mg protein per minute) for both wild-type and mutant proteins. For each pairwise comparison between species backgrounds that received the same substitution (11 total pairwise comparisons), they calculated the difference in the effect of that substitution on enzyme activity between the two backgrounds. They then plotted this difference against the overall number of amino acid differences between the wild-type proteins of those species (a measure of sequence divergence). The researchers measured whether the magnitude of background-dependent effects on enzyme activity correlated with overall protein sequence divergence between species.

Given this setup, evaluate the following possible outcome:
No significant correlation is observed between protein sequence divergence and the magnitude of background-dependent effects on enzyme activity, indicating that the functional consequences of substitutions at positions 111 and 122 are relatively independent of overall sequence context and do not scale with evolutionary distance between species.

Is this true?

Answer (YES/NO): YES